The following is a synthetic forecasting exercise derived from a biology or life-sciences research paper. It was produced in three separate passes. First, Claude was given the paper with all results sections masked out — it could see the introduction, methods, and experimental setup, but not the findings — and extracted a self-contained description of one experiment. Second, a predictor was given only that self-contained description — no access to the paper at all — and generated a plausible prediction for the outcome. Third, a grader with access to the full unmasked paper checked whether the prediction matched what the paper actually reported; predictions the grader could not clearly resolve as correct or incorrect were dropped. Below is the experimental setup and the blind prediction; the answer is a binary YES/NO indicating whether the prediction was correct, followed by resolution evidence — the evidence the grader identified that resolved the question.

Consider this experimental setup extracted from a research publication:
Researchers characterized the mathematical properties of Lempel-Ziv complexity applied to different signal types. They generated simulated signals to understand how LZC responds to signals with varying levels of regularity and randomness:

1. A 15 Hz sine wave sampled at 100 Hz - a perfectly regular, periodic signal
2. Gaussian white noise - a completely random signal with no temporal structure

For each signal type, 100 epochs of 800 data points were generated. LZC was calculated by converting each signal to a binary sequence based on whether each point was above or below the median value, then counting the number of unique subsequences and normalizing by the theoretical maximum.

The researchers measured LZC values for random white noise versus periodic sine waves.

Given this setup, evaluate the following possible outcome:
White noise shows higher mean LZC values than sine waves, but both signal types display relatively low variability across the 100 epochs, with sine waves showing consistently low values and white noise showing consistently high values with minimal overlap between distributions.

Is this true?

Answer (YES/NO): YES